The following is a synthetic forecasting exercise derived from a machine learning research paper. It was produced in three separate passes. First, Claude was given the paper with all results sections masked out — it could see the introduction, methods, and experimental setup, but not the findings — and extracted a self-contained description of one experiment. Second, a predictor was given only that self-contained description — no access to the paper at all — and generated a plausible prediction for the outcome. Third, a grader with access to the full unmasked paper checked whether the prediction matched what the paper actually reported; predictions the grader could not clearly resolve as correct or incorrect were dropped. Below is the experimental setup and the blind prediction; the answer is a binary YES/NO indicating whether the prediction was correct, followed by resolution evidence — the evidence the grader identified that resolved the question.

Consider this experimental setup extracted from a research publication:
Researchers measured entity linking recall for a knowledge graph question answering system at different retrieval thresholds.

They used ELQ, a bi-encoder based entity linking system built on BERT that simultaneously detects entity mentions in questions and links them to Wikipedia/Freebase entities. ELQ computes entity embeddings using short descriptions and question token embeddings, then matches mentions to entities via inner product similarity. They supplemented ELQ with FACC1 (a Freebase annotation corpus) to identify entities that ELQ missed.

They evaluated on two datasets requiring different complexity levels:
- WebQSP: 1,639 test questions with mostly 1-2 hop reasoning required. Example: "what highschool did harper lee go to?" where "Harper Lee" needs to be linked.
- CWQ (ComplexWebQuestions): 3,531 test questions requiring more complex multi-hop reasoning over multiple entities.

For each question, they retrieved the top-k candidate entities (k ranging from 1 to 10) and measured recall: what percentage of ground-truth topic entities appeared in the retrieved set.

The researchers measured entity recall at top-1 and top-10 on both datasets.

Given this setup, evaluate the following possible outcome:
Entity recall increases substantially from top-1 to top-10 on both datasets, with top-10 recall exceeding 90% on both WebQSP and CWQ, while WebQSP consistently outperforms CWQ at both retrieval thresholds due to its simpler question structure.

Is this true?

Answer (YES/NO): NO